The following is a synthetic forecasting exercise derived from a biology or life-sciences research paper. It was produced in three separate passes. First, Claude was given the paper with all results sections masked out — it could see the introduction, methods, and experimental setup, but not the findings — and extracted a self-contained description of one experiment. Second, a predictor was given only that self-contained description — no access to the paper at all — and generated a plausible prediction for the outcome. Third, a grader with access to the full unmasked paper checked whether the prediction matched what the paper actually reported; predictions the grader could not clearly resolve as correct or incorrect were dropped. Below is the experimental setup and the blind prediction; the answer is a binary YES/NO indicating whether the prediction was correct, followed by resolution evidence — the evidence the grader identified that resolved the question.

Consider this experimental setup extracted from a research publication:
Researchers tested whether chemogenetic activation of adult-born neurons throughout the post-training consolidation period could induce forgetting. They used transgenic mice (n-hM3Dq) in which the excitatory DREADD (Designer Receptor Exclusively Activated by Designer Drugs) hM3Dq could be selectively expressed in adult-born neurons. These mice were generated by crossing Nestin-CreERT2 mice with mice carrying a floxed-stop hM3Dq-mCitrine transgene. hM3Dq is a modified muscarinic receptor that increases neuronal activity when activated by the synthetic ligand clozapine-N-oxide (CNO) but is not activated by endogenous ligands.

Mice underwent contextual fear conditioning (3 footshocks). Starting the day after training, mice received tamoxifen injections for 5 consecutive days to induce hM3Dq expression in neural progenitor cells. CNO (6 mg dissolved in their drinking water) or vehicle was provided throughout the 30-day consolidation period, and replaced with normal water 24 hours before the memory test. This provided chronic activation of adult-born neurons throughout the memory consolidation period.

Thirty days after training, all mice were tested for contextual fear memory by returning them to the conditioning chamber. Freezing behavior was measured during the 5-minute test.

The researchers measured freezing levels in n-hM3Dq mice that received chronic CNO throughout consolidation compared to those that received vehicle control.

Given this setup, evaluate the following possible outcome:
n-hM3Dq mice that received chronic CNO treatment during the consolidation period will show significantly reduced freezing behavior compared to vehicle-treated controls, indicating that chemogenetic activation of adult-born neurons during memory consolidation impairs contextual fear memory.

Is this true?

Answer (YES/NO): YES